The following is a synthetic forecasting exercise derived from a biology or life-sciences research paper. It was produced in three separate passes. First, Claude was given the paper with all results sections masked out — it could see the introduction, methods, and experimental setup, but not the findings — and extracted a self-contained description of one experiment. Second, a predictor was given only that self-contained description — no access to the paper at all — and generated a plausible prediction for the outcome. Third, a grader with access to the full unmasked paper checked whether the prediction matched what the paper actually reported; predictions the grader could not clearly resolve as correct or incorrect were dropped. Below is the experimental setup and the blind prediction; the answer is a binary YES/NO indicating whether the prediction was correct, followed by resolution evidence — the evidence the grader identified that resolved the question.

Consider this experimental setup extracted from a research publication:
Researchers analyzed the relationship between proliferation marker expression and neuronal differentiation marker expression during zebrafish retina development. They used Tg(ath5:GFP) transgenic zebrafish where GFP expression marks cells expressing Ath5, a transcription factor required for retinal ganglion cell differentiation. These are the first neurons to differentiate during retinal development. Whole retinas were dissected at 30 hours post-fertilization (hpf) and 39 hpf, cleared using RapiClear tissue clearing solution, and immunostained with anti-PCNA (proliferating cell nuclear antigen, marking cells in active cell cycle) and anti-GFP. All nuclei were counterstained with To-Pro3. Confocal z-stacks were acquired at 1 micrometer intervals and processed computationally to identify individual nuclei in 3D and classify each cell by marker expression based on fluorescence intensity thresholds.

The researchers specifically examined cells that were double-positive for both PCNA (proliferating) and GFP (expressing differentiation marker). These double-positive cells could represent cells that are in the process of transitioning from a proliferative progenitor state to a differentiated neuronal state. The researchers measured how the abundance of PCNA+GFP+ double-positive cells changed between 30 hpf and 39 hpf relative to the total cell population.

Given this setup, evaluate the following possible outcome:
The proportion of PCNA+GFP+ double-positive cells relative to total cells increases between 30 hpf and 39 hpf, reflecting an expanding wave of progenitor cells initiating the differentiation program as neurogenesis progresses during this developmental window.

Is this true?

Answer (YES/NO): NO